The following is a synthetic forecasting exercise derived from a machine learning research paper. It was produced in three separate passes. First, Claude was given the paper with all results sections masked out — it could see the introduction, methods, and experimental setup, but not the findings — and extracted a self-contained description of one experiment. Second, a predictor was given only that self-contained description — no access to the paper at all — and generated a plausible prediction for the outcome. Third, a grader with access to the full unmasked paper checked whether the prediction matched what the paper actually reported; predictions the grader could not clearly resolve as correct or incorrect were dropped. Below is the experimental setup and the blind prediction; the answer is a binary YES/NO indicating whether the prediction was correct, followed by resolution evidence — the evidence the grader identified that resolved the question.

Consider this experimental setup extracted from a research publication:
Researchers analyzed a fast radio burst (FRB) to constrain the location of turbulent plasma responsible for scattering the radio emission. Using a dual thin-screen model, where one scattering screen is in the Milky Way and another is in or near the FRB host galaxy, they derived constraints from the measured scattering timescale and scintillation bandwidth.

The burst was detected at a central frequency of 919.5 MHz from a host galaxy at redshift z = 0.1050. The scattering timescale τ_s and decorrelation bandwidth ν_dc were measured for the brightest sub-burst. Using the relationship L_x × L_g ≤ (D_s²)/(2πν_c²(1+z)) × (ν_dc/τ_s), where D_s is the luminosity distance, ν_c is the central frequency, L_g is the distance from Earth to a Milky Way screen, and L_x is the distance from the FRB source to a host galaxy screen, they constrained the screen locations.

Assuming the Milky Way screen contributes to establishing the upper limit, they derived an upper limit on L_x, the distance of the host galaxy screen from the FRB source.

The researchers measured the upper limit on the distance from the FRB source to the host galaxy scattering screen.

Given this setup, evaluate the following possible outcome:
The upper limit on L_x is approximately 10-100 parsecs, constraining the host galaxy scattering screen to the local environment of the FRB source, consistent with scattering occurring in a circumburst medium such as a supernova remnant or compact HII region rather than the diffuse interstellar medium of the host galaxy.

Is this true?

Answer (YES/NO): NO